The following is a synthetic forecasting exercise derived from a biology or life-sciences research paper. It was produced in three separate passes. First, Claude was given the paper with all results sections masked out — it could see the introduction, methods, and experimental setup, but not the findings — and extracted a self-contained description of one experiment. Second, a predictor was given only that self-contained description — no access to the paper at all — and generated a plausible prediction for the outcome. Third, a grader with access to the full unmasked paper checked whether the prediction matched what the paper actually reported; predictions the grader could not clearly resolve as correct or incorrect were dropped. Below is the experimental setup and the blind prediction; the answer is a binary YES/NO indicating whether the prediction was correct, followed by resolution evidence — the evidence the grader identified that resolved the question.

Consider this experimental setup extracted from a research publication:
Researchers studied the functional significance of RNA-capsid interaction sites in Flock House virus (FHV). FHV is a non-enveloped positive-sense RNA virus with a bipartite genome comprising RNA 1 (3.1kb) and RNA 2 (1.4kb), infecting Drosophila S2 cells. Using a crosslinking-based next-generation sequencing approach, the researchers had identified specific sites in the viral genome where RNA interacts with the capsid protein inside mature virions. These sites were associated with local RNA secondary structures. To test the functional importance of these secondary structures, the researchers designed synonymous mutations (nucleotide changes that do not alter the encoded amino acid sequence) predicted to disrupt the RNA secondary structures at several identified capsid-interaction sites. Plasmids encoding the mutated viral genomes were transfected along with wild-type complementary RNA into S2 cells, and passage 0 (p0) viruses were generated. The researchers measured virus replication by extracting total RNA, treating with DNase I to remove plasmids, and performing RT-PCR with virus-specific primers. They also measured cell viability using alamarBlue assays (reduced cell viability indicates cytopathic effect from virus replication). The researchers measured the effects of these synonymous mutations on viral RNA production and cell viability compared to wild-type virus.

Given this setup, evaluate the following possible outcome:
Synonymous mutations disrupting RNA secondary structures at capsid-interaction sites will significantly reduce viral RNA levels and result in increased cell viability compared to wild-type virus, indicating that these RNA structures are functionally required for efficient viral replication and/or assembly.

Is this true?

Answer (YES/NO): NO